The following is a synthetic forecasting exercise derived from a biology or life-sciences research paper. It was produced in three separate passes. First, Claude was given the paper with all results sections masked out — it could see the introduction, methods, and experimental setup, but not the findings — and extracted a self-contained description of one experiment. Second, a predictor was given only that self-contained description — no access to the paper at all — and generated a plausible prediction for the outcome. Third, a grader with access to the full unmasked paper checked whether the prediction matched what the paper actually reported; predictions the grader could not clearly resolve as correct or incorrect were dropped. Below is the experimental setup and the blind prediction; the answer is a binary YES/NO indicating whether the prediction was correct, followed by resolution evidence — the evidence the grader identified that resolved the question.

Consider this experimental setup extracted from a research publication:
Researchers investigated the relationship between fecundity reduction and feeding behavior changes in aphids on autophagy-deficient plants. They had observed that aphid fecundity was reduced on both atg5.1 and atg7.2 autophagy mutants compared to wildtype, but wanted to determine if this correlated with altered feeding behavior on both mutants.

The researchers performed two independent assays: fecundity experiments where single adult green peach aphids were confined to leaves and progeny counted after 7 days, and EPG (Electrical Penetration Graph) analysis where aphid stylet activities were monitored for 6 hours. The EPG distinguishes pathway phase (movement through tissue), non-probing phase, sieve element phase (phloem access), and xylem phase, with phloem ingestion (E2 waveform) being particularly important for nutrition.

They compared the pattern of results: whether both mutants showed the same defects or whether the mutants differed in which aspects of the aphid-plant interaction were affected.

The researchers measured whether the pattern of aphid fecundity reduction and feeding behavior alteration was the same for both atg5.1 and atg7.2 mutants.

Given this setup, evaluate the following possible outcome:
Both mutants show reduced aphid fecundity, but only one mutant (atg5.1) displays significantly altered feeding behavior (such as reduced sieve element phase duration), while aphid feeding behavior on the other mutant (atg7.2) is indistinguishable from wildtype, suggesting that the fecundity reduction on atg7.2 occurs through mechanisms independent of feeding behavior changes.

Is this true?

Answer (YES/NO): NO